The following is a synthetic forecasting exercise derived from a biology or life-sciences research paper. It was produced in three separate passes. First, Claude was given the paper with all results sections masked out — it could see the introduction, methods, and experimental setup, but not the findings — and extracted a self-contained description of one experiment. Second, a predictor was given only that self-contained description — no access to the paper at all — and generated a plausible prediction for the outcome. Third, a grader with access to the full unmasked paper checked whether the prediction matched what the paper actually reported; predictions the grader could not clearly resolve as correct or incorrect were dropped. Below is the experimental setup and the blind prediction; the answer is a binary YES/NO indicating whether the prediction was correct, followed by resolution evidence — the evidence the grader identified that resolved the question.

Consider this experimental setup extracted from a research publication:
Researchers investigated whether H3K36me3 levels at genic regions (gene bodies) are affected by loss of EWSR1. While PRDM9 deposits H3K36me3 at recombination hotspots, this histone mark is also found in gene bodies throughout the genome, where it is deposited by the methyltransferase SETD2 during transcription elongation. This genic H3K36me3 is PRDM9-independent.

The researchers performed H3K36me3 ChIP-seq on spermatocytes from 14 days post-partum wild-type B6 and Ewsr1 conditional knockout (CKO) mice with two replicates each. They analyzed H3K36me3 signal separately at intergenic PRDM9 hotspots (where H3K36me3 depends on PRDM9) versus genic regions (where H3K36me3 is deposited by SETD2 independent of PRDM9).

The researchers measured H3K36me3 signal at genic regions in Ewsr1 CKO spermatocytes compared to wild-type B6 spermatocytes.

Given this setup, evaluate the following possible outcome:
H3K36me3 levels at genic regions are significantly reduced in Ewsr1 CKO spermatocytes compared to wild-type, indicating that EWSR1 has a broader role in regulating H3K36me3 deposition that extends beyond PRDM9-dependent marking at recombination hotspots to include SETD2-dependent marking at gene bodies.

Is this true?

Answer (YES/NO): NO